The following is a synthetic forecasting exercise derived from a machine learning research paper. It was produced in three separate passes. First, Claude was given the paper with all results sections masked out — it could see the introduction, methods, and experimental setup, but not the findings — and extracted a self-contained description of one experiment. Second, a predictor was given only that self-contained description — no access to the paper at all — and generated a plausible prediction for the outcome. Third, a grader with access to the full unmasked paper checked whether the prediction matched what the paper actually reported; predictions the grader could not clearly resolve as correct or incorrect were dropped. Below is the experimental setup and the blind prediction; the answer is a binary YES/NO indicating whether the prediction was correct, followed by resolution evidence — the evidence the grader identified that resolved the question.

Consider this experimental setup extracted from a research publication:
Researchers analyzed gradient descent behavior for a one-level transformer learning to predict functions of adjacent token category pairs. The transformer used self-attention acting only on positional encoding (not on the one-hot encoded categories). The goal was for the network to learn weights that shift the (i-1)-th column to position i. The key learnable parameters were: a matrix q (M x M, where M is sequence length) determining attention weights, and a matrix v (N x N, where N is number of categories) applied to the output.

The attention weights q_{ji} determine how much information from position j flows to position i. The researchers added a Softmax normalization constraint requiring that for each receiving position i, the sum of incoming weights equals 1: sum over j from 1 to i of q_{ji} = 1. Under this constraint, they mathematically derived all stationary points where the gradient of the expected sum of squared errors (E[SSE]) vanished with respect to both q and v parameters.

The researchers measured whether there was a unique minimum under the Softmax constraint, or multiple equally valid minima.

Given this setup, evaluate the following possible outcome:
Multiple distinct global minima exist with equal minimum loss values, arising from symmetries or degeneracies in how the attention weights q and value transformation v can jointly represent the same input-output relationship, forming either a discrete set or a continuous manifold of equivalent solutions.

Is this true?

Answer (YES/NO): NO